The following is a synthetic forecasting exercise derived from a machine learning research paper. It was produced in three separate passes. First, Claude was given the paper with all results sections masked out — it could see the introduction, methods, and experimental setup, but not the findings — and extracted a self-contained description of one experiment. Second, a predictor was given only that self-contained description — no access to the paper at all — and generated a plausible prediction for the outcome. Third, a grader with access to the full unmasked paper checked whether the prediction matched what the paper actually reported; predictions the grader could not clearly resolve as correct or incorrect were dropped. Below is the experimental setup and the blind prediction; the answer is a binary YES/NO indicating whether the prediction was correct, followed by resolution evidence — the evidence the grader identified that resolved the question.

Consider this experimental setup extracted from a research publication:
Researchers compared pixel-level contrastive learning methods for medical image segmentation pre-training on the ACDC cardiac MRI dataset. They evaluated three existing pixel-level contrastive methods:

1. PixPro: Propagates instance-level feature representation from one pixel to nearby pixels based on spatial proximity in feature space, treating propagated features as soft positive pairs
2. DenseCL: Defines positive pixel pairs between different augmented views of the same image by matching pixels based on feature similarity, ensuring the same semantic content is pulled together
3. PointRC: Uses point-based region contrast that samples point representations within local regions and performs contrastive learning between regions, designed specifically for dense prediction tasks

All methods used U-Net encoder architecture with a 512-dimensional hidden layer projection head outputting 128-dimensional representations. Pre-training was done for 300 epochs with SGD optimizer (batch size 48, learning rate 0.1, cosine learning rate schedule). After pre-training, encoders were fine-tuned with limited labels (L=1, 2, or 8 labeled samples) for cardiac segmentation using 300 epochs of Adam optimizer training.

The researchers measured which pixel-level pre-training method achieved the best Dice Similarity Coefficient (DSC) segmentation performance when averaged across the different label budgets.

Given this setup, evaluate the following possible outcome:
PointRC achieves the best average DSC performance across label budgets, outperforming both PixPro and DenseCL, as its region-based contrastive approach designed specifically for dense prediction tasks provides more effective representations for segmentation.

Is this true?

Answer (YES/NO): YES